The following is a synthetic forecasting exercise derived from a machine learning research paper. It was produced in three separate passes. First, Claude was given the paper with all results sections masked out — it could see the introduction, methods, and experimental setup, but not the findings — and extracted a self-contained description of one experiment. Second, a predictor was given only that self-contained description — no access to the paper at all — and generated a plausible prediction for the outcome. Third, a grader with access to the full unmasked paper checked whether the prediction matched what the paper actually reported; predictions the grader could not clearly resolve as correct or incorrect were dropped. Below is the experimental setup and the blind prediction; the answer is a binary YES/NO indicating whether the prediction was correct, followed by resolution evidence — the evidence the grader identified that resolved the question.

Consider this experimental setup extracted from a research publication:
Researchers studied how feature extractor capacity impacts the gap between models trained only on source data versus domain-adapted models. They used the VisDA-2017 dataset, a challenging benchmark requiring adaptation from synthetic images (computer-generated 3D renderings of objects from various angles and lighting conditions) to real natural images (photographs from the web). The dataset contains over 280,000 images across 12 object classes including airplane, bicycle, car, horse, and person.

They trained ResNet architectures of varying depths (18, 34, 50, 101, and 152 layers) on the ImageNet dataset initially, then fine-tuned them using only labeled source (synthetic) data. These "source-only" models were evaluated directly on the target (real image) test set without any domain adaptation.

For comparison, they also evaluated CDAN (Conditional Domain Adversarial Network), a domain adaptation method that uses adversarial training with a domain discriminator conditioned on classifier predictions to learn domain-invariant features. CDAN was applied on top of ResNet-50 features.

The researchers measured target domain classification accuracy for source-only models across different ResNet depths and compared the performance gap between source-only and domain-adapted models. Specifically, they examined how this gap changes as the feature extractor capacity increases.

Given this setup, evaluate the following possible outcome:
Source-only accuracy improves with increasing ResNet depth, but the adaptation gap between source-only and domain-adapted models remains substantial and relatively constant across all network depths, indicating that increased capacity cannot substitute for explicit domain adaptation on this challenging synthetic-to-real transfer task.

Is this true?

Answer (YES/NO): NO